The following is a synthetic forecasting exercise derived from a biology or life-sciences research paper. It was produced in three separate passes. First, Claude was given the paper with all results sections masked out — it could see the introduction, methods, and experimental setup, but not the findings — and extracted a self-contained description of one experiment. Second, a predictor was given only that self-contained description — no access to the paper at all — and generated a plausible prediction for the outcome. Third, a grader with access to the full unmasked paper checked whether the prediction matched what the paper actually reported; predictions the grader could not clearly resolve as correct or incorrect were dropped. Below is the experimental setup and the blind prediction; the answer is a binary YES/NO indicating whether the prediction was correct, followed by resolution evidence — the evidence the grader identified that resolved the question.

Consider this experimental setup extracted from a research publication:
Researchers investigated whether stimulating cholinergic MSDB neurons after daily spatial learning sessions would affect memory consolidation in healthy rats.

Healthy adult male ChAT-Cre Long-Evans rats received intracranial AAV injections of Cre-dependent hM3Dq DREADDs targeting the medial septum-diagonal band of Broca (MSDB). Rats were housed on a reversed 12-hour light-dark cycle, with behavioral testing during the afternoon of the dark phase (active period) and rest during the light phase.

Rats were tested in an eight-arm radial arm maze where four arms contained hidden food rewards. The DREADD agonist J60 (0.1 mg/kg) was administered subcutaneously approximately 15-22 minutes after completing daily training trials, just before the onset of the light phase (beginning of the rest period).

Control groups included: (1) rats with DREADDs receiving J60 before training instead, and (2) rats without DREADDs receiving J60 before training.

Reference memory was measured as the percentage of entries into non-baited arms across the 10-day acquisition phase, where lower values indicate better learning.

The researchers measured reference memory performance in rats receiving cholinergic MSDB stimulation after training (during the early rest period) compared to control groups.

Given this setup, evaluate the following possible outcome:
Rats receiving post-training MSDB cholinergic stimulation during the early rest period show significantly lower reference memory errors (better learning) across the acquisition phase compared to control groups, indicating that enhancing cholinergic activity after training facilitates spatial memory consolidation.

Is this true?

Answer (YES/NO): NO